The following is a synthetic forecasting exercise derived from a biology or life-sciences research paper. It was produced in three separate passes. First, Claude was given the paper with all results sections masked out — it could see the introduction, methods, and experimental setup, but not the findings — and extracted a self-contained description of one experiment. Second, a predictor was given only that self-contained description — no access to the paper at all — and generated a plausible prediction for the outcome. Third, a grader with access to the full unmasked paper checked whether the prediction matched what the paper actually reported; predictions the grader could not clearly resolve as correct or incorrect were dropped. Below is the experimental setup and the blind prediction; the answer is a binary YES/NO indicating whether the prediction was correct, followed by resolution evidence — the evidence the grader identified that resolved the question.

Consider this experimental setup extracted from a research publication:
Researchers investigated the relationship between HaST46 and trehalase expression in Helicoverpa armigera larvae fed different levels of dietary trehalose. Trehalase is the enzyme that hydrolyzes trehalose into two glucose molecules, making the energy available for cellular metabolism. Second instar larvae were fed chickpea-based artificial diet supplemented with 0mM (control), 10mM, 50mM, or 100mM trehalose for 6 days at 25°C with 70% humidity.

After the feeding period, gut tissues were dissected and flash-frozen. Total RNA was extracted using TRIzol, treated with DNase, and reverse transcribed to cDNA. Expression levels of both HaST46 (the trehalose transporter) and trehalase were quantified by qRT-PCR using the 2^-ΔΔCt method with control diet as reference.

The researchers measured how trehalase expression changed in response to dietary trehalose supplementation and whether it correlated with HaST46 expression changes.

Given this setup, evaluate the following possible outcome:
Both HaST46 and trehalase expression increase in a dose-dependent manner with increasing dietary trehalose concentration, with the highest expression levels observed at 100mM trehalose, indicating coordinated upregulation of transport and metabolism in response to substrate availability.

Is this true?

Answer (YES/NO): NO